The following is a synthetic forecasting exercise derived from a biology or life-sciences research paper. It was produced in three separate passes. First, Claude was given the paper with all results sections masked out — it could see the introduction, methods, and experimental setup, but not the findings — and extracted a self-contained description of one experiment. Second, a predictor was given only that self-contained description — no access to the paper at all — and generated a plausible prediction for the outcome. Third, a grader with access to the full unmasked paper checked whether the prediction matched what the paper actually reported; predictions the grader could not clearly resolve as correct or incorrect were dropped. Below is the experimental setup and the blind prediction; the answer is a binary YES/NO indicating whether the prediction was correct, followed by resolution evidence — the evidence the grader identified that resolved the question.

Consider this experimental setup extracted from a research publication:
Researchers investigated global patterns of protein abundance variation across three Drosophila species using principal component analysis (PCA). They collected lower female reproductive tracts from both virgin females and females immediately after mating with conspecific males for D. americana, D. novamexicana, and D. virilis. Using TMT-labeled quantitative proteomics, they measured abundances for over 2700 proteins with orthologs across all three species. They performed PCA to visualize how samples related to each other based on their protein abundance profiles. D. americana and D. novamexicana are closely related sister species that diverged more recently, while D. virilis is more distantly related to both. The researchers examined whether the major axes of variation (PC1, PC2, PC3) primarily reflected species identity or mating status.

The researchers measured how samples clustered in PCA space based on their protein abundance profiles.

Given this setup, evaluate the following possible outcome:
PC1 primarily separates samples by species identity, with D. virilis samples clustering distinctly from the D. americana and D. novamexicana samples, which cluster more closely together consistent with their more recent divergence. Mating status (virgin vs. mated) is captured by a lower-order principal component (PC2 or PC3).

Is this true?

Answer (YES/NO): YES